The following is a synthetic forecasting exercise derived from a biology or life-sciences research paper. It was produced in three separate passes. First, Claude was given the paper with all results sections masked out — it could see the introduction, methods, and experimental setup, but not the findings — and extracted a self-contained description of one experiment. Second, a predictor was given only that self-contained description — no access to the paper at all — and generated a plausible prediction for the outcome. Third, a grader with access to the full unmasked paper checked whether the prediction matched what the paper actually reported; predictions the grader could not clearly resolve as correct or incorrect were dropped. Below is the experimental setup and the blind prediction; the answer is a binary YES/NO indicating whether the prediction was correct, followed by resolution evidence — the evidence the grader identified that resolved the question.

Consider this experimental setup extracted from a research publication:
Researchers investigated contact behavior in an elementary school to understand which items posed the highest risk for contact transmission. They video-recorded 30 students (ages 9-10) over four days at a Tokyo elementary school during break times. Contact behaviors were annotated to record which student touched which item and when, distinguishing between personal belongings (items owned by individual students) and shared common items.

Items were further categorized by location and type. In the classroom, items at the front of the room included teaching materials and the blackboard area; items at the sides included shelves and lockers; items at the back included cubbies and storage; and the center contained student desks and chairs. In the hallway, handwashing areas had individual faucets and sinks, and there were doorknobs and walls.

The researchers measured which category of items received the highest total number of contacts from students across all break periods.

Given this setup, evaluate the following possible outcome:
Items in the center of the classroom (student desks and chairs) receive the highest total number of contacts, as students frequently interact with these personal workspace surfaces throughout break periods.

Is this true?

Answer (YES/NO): YES